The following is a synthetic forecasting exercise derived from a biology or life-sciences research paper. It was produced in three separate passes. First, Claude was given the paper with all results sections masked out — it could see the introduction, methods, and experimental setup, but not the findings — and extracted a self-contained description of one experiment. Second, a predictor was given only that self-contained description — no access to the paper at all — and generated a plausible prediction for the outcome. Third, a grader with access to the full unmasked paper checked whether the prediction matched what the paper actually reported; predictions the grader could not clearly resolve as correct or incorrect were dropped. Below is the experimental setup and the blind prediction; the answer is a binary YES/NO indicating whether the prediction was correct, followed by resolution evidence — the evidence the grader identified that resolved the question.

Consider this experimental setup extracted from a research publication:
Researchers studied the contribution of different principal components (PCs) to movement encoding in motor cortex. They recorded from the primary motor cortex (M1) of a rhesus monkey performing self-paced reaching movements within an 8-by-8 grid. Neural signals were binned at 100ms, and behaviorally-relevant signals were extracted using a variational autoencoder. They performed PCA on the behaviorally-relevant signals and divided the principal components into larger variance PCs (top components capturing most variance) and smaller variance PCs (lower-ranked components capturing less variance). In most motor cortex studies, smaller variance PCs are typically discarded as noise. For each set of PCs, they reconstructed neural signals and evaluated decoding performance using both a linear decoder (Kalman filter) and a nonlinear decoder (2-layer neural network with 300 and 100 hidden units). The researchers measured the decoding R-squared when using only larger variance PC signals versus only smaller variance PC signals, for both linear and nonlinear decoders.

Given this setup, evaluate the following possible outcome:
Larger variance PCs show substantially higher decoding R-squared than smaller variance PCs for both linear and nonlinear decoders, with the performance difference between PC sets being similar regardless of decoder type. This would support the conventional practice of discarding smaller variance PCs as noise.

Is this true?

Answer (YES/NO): NO